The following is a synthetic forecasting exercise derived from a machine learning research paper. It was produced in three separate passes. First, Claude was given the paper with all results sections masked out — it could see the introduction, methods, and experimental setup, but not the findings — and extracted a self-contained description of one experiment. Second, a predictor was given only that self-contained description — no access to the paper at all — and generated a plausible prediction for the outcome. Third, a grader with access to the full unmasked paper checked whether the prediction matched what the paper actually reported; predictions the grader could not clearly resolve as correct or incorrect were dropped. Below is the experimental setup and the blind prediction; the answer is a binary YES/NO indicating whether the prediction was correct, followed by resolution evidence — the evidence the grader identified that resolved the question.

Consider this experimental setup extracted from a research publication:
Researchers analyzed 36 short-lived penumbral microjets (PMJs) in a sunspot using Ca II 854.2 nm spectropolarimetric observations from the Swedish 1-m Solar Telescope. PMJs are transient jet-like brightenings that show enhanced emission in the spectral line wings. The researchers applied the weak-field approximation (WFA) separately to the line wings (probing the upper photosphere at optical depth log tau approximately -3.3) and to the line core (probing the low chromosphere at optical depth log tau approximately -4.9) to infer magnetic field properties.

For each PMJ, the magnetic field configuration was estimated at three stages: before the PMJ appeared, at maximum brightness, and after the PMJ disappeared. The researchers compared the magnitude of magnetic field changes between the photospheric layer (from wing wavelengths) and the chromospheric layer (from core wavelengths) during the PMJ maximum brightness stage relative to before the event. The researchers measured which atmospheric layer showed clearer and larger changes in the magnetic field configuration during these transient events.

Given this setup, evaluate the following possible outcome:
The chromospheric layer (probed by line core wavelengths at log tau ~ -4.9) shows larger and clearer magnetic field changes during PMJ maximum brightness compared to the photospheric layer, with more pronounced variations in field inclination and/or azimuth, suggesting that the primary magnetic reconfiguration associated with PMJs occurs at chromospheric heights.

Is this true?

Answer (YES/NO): NO